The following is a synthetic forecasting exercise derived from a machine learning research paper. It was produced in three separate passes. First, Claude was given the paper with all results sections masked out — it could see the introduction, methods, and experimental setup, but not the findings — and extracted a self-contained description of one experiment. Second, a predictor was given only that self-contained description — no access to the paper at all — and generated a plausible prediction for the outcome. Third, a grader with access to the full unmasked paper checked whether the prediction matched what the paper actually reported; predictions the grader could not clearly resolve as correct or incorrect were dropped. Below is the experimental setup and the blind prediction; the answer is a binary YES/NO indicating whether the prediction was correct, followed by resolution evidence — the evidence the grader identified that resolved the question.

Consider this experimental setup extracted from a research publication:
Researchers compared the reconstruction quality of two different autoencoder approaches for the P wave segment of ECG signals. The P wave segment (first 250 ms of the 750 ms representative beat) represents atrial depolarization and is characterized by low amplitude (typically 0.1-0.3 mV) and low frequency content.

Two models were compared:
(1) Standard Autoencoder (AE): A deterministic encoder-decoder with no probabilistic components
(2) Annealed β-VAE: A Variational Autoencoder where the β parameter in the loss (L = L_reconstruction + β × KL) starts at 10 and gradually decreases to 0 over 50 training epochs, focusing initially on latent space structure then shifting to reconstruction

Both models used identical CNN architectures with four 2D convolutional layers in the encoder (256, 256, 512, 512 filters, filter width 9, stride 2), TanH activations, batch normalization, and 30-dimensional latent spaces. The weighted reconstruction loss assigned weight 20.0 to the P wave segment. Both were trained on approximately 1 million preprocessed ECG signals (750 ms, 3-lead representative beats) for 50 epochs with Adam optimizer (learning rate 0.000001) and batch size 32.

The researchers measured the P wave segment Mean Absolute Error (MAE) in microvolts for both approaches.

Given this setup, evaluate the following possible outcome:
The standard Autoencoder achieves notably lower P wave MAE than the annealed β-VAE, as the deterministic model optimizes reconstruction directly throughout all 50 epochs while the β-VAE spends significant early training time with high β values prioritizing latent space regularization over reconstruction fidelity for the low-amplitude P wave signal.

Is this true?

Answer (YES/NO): NO